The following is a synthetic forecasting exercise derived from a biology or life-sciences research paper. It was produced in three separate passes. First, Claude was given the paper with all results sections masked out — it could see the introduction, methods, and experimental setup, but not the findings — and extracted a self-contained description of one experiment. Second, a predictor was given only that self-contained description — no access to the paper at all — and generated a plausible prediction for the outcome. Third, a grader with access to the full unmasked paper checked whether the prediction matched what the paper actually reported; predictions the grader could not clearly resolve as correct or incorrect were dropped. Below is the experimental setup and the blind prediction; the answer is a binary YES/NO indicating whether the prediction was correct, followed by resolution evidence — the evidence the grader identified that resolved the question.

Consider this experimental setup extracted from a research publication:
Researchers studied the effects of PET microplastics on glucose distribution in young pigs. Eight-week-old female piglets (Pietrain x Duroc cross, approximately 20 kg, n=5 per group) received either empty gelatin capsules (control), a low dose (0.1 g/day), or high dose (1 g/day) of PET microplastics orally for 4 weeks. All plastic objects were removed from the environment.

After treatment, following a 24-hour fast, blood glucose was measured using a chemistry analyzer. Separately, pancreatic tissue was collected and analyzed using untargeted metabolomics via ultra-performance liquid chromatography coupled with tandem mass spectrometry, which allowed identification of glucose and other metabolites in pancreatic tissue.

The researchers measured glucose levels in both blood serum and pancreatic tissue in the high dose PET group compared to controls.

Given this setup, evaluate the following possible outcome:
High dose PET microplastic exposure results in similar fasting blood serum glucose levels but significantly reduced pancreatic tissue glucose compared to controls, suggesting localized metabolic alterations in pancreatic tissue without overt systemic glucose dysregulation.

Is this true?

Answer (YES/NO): NO